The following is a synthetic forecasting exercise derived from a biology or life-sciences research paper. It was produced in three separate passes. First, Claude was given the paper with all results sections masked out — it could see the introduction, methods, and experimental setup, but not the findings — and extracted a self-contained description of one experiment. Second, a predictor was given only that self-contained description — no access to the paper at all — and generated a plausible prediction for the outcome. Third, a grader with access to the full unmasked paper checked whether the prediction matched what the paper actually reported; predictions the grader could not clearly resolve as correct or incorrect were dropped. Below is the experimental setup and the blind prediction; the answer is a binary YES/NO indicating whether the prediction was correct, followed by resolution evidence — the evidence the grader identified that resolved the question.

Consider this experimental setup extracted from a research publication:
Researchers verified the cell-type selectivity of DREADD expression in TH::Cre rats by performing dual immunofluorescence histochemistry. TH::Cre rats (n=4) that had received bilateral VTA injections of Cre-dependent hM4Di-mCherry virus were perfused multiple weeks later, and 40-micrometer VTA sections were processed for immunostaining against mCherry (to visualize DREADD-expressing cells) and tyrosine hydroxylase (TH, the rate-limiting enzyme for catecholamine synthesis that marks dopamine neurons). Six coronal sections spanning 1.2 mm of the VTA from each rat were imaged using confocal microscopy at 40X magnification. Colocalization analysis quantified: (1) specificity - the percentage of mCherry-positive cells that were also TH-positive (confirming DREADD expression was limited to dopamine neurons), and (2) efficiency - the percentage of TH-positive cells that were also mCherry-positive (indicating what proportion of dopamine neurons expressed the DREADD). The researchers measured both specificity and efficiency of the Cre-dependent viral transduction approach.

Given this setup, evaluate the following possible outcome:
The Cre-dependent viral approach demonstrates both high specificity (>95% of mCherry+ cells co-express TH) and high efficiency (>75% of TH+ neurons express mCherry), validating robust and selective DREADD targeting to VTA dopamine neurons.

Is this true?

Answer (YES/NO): NO